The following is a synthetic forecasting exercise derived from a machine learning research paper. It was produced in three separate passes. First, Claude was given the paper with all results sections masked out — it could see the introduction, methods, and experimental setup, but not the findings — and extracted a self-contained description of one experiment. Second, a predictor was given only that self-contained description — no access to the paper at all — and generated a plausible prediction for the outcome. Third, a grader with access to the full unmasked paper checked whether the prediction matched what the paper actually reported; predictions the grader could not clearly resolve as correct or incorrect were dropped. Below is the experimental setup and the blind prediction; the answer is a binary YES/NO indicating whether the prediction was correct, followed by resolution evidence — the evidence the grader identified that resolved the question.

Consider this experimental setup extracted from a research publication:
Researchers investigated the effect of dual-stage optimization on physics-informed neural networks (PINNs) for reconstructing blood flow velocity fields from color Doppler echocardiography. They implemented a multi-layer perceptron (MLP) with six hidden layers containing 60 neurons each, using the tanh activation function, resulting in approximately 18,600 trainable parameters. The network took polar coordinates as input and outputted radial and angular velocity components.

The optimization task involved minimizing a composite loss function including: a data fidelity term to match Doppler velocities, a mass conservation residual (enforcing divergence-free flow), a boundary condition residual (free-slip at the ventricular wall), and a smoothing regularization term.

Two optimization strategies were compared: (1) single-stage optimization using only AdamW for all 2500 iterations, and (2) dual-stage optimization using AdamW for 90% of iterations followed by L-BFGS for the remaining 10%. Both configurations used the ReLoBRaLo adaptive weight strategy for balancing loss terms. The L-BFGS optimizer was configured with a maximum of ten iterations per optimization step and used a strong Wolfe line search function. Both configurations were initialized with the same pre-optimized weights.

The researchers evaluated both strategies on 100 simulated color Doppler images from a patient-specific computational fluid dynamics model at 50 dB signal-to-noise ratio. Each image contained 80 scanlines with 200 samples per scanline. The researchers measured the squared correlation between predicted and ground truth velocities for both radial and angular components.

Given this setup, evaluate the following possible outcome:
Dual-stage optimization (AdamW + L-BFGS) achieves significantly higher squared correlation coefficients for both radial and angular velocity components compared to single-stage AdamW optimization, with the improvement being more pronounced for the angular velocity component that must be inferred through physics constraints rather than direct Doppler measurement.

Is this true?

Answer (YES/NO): NO